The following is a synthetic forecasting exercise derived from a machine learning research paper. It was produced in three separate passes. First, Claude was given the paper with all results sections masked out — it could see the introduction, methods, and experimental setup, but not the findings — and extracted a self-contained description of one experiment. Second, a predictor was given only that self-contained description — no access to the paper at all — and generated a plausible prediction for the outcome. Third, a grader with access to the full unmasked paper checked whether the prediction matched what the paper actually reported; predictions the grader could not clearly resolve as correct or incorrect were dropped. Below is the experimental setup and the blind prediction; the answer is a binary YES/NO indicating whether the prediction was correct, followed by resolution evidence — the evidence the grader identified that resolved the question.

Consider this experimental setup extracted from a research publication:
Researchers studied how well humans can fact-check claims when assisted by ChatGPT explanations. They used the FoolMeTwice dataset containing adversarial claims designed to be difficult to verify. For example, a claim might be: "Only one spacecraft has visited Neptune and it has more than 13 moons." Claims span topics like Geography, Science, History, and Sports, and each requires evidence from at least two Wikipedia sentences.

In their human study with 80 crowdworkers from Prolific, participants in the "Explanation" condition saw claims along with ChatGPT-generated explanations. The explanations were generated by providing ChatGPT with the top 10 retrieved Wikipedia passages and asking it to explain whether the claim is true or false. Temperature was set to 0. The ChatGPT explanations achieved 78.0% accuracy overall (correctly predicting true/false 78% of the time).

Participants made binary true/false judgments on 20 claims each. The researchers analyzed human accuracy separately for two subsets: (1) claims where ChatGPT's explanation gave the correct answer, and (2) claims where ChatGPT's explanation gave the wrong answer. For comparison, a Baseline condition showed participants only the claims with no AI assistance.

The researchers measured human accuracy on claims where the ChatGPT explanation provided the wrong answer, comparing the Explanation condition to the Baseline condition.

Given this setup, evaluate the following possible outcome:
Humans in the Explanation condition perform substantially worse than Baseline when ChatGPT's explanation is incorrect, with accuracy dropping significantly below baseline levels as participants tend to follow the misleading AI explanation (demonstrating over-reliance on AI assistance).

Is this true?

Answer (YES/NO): YES